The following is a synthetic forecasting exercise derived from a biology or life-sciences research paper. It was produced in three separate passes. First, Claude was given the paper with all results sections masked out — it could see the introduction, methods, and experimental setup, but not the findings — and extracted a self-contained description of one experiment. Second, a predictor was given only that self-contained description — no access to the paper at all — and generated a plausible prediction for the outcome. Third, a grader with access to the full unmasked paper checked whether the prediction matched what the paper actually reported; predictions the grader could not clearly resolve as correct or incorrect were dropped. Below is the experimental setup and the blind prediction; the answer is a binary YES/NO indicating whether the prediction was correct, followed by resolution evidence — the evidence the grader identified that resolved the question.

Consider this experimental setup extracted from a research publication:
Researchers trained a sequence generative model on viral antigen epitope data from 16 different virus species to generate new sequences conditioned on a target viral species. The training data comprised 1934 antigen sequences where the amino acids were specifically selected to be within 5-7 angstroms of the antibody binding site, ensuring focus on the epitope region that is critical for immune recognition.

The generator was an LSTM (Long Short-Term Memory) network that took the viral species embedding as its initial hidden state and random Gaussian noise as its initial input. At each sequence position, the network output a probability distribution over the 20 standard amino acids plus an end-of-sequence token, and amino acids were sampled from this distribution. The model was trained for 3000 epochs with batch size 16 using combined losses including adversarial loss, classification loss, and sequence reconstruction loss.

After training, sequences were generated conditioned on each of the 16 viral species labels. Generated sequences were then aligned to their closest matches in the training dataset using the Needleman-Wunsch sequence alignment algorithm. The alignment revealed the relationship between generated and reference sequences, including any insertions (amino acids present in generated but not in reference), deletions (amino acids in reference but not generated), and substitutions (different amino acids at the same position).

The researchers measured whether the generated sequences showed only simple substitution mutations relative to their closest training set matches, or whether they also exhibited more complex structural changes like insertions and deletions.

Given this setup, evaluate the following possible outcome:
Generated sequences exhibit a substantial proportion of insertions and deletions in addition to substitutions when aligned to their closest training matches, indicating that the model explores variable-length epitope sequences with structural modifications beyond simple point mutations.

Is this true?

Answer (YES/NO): YES